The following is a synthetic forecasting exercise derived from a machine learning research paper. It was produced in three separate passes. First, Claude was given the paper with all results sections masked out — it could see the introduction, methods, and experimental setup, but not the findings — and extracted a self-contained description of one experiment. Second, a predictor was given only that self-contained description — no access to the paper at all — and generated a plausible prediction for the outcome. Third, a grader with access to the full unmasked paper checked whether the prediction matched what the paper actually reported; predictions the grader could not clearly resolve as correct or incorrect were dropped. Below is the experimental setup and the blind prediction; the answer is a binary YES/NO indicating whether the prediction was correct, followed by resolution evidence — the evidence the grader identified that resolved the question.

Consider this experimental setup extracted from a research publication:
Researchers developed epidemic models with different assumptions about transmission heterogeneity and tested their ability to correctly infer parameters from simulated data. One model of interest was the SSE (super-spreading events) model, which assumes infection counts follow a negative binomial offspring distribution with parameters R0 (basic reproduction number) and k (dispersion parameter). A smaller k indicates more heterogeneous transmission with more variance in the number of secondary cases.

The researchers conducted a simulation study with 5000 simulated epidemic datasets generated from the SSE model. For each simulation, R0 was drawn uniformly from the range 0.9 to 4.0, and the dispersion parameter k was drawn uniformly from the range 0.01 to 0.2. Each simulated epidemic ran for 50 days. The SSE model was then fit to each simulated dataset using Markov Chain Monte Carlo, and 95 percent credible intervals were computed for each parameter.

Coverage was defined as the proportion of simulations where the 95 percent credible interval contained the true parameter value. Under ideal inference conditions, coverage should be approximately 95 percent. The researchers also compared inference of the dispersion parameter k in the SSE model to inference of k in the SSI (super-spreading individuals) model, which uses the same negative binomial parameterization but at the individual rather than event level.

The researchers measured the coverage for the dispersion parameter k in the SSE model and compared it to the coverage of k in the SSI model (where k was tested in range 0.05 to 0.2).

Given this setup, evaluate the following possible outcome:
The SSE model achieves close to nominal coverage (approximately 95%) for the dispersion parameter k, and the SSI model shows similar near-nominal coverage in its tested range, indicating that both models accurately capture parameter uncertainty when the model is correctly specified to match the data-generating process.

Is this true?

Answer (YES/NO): NO